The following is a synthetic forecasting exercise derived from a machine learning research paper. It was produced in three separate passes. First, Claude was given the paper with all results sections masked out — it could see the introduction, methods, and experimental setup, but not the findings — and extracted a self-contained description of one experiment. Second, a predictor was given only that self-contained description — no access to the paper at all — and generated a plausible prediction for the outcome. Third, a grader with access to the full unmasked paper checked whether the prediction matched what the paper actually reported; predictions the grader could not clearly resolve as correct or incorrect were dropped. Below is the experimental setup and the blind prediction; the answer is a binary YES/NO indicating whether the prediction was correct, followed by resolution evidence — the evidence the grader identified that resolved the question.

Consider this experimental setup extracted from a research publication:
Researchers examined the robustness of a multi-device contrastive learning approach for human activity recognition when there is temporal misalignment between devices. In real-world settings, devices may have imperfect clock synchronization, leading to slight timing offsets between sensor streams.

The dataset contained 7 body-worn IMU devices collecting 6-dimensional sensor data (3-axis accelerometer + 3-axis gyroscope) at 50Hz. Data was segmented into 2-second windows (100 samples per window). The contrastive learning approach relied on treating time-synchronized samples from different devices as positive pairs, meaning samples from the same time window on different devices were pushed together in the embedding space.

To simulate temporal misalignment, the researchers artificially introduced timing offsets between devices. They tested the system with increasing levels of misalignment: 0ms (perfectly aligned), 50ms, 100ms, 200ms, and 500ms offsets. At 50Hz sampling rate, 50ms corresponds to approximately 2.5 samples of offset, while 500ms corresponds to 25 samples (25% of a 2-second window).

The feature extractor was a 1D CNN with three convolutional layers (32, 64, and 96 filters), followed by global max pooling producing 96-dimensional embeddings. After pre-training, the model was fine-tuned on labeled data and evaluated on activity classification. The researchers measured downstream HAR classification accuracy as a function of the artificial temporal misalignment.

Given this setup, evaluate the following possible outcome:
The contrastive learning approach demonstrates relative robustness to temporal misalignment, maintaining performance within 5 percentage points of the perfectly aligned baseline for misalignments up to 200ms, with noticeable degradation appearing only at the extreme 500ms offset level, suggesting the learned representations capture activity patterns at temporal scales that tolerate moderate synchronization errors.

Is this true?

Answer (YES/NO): NO